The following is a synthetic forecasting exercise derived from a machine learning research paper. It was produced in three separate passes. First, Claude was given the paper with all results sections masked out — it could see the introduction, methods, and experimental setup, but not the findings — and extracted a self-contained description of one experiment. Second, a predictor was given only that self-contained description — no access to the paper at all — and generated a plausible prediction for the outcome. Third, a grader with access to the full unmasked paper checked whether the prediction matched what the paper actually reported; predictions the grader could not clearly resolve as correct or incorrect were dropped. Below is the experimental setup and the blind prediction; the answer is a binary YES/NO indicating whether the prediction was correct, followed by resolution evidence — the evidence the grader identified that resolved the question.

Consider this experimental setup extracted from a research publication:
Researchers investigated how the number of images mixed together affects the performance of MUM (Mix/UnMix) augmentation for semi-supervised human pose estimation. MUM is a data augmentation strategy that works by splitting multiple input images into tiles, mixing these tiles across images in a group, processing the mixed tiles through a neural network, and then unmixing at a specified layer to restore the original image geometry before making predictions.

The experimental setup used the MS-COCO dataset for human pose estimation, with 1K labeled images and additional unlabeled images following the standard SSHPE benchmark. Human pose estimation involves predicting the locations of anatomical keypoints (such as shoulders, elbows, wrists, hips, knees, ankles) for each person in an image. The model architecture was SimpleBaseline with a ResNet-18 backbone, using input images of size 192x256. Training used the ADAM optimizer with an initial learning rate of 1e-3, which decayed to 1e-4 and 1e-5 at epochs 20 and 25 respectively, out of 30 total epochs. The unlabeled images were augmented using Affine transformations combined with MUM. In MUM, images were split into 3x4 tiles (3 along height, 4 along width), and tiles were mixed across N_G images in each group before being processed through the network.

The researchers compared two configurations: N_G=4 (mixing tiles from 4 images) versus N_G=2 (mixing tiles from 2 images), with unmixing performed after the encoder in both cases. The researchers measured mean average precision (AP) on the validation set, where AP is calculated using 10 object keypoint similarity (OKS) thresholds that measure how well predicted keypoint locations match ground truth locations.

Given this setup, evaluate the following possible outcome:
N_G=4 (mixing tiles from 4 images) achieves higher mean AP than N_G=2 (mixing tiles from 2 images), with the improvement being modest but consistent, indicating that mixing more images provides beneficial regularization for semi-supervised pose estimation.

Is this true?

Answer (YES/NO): YES